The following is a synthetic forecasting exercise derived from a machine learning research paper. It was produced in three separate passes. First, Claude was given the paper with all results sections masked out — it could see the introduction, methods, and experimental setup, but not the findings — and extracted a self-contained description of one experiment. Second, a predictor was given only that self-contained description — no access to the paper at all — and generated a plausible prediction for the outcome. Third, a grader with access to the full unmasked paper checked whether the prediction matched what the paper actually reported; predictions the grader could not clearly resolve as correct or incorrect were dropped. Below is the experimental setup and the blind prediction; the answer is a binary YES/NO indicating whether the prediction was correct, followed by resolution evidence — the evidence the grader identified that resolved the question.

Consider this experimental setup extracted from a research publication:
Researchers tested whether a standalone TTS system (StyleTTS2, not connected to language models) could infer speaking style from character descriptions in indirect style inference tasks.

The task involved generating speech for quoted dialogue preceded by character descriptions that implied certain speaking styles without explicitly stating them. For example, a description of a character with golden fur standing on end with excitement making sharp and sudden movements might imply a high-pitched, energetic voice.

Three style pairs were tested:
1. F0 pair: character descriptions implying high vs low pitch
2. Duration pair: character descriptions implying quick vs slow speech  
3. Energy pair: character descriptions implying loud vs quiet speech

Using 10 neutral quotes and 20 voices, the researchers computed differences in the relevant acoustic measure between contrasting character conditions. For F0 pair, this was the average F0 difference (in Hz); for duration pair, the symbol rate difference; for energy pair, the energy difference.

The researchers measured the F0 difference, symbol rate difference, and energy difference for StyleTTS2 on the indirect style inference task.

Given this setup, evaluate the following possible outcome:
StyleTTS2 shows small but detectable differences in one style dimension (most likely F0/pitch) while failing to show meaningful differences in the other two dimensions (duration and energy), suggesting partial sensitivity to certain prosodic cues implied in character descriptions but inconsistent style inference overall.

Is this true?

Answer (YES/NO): NO